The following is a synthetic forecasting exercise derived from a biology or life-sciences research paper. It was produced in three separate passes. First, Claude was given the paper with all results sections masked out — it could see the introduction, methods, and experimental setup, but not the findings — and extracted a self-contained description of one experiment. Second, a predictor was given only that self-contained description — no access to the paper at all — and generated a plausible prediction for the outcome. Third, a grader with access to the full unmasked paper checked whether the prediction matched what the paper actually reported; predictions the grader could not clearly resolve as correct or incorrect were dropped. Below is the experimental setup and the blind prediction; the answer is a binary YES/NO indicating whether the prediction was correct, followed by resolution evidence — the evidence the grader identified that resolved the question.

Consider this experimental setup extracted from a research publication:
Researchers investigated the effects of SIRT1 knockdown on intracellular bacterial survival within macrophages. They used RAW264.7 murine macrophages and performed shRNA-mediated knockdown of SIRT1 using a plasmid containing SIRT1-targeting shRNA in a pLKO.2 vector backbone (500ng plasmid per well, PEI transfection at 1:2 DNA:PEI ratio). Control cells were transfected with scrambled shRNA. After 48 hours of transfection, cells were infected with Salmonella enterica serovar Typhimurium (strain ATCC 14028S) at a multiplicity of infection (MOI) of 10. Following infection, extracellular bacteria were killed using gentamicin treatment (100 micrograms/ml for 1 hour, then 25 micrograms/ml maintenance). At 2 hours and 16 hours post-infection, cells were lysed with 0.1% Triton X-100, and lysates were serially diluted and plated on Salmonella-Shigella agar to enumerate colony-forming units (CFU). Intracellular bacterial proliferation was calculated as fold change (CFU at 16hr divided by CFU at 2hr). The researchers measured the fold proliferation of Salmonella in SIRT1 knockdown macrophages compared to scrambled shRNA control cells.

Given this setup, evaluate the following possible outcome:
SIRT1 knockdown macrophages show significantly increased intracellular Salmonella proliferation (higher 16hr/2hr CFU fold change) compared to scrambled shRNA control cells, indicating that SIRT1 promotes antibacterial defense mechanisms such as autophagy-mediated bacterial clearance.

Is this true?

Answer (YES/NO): NO